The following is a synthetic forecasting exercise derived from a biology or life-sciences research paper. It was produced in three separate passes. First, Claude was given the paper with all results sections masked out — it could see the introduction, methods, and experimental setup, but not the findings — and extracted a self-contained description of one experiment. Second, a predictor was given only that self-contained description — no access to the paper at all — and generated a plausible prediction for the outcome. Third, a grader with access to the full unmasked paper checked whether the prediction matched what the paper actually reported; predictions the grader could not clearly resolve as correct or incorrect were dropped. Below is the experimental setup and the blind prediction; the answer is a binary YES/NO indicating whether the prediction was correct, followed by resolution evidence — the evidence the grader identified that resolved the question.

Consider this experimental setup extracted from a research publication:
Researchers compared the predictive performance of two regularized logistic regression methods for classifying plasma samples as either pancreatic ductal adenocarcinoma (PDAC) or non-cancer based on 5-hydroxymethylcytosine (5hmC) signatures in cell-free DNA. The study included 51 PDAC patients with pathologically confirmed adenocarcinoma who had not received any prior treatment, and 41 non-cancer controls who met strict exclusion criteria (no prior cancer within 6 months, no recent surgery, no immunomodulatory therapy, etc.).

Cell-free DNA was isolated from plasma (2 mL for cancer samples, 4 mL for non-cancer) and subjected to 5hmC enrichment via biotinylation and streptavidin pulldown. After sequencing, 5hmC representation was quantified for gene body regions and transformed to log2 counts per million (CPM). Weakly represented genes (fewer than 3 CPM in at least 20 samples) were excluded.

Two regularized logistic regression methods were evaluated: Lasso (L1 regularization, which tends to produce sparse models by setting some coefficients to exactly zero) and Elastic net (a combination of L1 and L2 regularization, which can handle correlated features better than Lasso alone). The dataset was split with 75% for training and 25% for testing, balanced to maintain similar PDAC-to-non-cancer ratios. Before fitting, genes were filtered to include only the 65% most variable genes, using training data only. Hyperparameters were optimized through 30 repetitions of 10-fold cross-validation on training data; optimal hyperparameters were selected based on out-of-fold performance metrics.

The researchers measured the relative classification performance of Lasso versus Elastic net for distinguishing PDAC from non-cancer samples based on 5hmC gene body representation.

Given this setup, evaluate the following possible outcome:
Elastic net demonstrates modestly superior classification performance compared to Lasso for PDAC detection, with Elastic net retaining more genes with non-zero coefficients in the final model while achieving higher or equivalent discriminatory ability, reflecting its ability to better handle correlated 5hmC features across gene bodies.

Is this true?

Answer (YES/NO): NO